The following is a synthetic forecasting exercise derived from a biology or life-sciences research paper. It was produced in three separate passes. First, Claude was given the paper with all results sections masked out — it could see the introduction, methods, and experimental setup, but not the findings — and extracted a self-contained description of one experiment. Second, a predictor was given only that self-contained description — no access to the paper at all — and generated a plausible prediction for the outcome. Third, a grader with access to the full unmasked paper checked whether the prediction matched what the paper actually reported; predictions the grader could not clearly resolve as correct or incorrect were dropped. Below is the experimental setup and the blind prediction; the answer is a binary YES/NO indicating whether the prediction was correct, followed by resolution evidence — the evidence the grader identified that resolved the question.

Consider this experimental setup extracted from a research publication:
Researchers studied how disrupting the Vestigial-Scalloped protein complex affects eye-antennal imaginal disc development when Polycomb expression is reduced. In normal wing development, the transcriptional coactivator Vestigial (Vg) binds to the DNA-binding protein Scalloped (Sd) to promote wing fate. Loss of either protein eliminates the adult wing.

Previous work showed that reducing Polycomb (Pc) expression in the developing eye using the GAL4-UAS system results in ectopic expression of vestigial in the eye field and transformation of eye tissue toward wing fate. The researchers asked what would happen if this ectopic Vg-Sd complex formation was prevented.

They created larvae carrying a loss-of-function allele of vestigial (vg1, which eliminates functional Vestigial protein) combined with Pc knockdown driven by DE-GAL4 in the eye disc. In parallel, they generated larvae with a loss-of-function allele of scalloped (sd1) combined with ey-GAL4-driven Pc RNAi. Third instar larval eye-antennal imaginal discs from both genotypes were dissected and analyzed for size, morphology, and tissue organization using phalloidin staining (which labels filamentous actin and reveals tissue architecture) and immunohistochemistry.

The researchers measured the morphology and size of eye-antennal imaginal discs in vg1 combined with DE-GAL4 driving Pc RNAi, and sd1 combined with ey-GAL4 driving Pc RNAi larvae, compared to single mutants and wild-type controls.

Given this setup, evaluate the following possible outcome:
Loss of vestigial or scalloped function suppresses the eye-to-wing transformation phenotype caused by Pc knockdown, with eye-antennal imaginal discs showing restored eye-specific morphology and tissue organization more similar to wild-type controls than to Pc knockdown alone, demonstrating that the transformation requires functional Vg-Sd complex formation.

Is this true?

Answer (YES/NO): NO